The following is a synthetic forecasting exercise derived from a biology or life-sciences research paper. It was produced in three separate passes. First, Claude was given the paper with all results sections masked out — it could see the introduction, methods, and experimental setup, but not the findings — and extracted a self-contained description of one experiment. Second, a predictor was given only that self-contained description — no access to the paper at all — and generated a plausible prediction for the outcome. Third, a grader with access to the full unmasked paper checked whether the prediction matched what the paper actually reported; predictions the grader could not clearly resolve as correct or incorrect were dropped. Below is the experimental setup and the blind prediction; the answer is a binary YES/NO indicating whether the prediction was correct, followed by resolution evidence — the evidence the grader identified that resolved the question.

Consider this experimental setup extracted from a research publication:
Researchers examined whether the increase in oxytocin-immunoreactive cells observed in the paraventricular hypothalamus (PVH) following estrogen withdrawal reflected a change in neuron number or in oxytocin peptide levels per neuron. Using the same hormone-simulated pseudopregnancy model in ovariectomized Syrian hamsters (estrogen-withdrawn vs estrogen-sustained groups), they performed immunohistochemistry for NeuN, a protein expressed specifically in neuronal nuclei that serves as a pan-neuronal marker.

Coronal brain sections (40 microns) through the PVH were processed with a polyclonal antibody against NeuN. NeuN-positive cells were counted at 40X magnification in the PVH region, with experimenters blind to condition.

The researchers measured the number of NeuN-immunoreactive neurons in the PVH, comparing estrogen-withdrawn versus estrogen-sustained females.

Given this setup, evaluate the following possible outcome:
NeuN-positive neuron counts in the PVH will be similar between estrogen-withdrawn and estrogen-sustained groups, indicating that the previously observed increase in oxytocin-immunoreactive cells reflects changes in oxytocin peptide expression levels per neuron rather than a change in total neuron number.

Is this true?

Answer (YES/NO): YES